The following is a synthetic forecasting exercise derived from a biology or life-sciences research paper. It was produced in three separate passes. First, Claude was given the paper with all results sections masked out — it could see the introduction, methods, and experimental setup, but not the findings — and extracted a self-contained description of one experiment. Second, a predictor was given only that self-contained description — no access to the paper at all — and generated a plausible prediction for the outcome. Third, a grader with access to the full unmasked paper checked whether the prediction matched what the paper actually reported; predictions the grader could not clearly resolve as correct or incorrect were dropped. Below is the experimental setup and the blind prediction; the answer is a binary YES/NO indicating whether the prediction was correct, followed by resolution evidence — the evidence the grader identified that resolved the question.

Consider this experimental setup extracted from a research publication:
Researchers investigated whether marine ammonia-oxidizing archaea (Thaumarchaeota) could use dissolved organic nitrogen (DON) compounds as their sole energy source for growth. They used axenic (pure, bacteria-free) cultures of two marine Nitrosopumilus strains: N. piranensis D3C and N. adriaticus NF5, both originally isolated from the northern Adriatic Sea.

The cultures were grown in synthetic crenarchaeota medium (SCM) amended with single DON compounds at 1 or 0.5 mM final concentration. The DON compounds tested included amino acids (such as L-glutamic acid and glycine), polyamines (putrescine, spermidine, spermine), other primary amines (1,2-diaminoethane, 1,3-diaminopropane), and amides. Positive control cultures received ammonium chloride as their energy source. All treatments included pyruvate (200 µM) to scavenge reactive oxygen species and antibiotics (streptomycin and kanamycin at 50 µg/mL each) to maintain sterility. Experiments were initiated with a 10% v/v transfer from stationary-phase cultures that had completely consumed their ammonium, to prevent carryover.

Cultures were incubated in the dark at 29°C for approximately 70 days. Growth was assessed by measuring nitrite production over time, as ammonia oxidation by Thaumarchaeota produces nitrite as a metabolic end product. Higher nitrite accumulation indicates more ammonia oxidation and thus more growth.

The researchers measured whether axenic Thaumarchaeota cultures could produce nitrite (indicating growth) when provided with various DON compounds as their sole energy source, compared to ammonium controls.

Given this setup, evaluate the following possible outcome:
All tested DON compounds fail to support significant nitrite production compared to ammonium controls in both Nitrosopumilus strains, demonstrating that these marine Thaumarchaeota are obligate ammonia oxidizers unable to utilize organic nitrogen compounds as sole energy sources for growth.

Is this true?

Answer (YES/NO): NO